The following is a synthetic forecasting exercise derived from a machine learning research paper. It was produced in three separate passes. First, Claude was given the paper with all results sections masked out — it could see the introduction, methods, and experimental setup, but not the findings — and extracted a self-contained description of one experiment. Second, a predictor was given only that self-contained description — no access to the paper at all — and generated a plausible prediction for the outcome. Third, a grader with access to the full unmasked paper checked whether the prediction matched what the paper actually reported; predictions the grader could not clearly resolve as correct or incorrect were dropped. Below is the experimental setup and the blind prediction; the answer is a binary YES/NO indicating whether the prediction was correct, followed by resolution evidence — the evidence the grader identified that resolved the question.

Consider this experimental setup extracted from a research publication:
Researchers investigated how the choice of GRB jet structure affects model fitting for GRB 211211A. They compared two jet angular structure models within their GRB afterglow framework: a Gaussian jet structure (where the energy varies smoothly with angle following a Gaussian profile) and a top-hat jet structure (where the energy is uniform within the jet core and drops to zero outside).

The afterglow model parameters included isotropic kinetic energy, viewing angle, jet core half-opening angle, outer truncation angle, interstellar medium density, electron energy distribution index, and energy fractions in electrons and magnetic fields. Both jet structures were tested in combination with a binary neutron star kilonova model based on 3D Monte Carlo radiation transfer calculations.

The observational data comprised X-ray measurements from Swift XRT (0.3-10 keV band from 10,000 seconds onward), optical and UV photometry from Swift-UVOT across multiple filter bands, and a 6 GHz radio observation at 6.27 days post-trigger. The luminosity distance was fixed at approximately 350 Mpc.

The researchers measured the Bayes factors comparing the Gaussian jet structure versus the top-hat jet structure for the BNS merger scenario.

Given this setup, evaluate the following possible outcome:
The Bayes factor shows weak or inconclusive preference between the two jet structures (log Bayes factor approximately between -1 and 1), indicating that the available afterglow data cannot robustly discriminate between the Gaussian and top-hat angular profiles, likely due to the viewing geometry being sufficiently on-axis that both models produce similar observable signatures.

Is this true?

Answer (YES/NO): NO